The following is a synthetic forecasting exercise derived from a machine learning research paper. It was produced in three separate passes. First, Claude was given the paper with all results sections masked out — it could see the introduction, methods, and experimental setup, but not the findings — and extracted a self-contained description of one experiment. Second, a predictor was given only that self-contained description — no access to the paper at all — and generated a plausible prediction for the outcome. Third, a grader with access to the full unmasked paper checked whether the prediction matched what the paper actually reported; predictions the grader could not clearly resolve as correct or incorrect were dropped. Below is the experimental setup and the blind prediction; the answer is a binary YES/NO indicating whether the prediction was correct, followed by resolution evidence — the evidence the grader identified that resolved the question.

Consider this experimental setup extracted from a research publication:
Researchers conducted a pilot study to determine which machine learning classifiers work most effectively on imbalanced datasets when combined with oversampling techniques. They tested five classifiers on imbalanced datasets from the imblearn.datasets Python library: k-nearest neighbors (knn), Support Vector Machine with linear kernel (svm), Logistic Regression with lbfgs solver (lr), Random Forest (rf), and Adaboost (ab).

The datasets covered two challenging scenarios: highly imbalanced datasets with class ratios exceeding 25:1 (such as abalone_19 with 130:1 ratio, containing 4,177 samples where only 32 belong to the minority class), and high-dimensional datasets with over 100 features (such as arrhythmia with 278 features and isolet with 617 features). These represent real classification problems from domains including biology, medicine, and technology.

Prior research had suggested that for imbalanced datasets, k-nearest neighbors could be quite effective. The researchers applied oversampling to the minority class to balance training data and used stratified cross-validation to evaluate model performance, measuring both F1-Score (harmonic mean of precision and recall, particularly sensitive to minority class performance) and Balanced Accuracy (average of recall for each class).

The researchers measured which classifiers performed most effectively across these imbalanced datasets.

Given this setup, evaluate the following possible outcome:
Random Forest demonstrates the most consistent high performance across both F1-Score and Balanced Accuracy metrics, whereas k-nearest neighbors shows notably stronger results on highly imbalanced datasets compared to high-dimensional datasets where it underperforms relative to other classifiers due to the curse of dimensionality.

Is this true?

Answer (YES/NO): NO